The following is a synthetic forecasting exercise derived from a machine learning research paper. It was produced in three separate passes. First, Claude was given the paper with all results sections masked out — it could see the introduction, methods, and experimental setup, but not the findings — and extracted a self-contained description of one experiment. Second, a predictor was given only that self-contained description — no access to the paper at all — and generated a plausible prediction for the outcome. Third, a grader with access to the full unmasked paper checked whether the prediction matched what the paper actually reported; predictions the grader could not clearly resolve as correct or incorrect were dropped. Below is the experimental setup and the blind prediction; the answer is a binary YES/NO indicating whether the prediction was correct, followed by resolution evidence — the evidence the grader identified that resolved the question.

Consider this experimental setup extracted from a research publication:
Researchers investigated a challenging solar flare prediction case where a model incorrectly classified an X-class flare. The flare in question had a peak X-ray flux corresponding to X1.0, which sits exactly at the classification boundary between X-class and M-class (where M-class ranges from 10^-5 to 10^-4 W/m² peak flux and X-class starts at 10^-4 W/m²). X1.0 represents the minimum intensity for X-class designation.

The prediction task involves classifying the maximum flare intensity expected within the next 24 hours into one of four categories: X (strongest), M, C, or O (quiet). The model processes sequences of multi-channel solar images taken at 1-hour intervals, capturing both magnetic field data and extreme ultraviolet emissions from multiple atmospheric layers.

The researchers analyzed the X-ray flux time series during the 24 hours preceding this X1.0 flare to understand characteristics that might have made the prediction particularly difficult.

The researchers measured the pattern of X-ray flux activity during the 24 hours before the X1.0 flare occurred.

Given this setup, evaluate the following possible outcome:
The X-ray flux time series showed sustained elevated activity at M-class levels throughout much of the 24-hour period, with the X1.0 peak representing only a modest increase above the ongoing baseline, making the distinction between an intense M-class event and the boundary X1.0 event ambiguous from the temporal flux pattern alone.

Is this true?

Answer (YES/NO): NO